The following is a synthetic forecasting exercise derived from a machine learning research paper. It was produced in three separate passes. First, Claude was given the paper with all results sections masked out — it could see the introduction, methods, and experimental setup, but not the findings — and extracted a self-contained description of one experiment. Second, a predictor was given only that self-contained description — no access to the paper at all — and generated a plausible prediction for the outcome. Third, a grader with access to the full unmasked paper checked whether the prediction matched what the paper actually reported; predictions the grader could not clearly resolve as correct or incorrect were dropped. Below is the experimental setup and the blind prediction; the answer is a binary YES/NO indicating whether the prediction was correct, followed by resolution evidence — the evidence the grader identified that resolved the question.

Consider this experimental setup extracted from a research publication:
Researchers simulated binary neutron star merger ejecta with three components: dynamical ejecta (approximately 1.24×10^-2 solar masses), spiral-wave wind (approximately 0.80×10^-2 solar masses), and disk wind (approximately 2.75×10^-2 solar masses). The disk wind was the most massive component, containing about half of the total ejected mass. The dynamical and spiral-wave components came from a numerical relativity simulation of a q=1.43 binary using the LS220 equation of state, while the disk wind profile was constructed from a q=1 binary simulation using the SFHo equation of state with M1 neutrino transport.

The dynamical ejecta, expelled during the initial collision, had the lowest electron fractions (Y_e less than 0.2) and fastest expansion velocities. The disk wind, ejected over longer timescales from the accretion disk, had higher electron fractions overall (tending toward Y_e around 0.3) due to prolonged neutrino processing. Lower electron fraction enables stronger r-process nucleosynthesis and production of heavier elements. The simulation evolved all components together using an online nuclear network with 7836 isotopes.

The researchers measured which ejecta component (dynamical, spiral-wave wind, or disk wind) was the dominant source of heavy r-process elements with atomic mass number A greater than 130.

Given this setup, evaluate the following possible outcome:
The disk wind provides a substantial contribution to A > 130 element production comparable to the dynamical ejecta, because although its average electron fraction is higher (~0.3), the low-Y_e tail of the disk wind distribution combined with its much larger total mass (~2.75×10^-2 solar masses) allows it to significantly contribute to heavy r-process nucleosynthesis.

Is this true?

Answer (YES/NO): NO